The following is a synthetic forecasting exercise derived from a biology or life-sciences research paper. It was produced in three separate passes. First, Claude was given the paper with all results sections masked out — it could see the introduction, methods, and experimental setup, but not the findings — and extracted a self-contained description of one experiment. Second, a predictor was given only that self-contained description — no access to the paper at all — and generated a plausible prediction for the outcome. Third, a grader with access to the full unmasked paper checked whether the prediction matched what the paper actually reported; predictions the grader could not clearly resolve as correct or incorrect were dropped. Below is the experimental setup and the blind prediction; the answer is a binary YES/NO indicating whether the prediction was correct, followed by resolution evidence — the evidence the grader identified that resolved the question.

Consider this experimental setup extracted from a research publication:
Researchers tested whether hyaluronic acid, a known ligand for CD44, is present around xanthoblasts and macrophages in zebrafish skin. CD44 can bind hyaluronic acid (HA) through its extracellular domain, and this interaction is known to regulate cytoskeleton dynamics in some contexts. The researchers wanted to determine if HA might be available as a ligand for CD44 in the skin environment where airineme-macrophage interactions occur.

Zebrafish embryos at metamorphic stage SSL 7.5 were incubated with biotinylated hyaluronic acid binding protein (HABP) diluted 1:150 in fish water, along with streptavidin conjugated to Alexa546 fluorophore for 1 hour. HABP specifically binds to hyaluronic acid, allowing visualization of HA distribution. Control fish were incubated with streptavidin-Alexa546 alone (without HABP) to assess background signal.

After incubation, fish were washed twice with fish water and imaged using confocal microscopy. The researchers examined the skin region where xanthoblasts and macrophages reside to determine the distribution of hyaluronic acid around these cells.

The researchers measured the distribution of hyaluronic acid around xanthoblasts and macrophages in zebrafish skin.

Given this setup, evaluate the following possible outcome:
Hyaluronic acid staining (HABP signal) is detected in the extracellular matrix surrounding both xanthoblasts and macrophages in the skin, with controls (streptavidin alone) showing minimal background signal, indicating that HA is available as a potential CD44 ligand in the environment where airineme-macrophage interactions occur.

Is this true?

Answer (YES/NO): NO